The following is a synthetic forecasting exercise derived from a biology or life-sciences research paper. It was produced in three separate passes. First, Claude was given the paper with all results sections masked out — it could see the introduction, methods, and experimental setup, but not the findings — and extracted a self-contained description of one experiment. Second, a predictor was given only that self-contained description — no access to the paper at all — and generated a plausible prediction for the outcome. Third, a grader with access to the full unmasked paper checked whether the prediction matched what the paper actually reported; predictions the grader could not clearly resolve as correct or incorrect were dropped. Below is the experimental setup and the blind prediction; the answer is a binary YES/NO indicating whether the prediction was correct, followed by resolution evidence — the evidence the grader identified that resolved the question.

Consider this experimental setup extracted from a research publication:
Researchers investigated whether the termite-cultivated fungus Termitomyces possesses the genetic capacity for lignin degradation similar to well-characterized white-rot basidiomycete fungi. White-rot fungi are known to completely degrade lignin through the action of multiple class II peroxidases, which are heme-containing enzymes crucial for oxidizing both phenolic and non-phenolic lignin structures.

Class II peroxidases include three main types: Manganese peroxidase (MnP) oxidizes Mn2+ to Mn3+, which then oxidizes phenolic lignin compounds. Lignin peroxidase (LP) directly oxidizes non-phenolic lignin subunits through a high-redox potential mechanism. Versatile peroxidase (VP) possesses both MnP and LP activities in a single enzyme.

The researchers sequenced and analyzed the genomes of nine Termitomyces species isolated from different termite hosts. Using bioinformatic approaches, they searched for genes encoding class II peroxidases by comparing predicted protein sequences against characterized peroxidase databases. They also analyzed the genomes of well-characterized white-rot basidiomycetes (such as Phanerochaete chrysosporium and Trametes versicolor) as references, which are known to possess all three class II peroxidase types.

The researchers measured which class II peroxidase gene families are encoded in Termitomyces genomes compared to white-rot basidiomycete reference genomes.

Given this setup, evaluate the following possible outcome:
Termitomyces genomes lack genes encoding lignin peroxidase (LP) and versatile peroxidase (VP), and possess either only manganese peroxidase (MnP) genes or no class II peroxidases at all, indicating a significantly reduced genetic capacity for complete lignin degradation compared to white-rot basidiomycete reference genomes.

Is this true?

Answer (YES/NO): YES